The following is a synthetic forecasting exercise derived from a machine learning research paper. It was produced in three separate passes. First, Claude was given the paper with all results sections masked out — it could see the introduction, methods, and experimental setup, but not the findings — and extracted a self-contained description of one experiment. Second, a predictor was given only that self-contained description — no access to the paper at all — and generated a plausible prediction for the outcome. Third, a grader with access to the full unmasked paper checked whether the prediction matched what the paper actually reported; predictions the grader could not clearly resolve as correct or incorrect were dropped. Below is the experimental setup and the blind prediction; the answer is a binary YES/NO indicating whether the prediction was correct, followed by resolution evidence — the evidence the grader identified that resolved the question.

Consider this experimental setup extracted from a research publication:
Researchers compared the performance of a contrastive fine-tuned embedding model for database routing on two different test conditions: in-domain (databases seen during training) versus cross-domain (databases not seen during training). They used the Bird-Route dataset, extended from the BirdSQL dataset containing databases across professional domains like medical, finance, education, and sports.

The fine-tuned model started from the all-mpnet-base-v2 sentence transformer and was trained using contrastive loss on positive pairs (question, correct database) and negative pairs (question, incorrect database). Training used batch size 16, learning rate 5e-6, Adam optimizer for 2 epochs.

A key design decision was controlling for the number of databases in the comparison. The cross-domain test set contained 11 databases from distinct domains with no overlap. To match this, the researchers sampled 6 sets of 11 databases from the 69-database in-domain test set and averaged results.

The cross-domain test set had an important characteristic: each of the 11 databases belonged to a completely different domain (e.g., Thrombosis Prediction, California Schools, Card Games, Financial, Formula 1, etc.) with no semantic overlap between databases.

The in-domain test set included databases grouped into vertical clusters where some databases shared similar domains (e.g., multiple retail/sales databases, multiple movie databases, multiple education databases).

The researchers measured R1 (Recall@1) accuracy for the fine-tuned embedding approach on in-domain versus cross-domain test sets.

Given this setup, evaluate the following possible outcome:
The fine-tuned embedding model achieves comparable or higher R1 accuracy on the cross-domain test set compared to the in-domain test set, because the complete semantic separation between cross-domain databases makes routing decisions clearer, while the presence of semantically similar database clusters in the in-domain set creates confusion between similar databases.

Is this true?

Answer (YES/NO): YES